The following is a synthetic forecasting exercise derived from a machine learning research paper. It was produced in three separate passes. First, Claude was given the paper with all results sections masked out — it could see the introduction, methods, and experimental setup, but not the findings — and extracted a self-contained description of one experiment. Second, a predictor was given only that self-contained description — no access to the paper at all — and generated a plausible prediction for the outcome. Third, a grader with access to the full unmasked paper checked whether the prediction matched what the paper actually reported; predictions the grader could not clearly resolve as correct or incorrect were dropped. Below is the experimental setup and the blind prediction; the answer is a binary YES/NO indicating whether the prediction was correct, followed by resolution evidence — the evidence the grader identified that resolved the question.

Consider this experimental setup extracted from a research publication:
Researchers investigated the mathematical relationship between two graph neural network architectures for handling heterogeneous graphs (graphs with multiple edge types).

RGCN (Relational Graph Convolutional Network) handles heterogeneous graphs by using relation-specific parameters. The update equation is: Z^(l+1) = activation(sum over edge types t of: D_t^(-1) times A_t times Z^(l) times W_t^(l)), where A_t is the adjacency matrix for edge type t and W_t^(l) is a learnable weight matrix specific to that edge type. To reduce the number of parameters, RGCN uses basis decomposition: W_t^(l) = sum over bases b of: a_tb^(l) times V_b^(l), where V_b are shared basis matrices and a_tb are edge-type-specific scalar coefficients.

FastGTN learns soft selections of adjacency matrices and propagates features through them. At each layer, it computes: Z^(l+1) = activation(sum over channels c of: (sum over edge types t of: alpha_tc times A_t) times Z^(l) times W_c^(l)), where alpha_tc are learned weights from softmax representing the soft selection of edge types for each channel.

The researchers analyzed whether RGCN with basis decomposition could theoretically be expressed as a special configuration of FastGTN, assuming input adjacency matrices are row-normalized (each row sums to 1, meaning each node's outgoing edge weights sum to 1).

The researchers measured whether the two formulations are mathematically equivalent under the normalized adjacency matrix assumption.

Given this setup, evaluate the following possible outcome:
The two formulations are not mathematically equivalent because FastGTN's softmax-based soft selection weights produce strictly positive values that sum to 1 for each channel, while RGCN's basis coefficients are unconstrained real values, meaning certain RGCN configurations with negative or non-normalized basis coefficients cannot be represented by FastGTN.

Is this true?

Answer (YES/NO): NO